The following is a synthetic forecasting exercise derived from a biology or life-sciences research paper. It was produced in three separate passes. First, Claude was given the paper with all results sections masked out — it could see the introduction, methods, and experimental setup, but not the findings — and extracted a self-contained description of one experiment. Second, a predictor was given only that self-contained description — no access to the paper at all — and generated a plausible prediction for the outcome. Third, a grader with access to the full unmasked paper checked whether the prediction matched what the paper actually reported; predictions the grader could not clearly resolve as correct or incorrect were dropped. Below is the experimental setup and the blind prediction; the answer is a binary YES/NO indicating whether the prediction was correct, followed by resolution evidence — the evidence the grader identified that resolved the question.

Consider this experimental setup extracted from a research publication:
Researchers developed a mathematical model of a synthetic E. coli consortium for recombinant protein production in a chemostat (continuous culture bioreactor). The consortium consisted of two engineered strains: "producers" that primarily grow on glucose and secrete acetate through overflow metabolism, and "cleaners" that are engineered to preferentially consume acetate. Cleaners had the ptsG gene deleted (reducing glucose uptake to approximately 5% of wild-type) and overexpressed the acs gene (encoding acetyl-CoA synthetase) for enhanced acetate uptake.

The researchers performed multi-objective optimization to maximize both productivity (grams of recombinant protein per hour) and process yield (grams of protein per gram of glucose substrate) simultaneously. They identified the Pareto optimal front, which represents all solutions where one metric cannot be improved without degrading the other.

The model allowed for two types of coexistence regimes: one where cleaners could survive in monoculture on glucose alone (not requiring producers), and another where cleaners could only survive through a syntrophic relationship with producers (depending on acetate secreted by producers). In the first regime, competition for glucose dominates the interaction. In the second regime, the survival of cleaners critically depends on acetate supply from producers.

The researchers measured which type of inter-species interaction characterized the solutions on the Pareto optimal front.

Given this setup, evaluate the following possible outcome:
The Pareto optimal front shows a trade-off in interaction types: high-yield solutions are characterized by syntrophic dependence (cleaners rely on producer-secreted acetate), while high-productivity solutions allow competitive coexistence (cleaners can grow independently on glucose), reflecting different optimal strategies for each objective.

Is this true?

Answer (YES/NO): NO